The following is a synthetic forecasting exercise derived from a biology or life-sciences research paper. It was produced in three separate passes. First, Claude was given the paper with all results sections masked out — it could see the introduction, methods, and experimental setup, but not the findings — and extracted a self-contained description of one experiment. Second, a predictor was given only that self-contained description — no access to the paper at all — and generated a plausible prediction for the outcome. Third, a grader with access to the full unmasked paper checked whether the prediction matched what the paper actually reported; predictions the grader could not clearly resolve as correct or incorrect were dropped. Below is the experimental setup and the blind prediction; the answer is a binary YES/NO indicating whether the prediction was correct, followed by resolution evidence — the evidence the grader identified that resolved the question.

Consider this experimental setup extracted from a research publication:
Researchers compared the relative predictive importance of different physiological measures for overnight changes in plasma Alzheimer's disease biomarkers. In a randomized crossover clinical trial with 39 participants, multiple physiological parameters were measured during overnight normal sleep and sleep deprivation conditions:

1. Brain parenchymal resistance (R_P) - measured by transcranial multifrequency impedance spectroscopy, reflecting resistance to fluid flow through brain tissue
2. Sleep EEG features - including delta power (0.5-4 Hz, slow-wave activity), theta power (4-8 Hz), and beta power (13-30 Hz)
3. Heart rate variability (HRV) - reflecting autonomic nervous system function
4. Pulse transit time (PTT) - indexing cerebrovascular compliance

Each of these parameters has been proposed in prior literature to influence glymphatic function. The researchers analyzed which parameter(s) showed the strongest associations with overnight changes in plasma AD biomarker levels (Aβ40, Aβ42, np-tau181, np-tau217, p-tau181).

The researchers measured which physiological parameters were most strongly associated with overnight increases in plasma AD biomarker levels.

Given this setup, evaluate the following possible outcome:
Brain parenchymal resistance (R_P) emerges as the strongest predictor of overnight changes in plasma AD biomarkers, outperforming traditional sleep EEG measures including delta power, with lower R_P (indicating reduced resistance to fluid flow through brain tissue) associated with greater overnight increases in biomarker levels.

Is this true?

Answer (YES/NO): YES